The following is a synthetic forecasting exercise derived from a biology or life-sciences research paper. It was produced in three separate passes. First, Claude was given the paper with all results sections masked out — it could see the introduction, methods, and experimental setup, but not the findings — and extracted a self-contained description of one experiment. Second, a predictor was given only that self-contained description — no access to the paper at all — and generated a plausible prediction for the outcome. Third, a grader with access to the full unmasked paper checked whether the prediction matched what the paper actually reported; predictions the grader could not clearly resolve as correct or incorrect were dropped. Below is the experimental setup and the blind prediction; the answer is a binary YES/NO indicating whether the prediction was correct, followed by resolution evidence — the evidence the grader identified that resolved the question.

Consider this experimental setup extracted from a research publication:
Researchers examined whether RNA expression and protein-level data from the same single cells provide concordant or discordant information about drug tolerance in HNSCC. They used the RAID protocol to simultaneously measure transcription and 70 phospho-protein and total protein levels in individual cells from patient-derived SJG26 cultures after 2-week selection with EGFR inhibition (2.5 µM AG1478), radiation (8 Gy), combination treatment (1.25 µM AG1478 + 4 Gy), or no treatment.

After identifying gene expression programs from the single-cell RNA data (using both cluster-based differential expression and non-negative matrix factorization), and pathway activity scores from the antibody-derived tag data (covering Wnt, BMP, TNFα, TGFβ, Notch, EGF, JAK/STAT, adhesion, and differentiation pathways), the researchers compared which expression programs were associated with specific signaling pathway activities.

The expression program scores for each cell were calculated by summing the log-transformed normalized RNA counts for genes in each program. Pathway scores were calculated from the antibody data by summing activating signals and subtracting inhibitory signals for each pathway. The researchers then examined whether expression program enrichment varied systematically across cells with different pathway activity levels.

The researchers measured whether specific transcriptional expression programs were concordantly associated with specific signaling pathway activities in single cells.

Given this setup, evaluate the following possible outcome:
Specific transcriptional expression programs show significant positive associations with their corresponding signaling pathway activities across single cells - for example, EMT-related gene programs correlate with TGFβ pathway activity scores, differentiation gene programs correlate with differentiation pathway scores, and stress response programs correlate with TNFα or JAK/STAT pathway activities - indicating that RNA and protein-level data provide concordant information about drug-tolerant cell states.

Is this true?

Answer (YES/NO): NO